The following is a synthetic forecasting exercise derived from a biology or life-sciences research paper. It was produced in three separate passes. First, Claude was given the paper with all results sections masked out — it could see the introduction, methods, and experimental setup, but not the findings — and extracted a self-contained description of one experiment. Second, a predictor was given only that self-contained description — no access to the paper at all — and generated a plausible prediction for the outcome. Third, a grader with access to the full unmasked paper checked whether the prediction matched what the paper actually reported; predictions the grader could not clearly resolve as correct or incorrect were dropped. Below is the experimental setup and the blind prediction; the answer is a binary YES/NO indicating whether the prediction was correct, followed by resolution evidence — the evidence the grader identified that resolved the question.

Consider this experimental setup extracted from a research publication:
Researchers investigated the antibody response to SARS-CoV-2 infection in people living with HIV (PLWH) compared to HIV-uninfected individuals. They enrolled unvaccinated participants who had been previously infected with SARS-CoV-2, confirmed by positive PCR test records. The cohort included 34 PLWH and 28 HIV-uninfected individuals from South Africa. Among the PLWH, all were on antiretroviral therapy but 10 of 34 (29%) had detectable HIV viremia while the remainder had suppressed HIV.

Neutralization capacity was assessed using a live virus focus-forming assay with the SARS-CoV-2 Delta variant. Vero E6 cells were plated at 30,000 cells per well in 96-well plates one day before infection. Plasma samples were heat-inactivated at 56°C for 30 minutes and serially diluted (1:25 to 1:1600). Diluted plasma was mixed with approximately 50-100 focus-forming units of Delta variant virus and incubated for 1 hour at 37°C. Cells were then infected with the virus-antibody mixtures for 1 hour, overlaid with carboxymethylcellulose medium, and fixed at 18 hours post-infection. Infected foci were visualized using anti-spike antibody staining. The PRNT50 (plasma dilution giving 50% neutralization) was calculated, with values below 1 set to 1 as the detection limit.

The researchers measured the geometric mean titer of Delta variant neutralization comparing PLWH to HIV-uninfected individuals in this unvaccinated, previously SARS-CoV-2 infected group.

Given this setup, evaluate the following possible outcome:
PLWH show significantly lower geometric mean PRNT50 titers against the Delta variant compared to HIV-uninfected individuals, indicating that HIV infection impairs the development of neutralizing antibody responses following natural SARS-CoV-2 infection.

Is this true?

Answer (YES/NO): YES